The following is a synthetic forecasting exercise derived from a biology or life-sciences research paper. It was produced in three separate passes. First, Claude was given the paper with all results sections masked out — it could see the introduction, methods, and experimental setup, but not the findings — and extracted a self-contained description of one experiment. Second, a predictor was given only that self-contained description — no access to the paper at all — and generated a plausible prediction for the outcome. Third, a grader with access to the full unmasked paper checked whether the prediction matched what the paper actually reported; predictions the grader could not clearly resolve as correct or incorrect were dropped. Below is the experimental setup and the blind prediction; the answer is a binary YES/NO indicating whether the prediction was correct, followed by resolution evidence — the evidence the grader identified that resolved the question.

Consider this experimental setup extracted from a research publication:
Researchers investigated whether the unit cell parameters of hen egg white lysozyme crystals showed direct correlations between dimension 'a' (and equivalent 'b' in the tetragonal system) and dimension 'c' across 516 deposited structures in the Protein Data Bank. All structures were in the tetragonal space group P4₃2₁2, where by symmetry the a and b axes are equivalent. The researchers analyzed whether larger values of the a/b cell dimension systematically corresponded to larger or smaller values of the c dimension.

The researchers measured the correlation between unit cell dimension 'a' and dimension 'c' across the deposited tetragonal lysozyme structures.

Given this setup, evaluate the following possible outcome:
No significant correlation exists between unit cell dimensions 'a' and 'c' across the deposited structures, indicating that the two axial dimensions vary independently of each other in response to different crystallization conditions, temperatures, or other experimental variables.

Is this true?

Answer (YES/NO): YES